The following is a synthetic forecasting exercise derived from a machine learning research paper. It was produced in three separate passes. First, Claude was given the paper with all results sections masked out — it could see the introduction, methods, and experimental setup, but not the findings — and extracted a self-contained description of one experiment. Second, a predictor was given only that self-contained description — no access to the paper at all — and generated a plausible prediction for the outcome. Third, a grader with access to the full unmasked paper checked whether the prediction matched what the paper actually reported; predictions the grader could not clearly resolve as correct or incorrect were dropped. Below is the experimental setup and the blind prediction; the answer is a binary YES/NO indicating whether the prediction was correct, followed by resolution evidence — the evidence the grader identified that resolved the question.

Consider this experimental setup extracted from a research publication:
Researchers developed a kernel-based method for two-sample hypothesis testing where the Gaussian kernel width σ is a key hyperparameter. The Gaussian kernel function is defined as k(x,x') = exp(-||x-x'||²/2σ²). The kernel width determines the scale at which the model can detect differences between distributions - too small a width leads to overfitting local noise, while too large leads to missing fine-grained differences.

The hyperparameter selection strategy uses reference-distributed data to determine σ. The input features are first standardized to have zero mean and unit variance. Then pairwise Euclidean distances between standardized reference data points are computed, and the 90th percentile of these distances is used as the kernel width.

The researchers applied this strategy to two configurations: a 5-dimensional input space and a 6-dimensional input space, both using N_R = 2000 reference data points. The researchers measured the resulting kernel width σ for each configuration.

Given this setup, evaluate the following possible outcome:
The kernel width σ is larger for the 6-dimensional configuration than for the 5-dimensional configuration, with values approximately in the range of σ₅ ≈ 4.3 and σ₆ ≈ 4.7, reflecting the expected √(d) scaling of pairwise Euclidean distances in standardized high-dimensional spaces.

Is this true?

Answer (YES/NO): NO